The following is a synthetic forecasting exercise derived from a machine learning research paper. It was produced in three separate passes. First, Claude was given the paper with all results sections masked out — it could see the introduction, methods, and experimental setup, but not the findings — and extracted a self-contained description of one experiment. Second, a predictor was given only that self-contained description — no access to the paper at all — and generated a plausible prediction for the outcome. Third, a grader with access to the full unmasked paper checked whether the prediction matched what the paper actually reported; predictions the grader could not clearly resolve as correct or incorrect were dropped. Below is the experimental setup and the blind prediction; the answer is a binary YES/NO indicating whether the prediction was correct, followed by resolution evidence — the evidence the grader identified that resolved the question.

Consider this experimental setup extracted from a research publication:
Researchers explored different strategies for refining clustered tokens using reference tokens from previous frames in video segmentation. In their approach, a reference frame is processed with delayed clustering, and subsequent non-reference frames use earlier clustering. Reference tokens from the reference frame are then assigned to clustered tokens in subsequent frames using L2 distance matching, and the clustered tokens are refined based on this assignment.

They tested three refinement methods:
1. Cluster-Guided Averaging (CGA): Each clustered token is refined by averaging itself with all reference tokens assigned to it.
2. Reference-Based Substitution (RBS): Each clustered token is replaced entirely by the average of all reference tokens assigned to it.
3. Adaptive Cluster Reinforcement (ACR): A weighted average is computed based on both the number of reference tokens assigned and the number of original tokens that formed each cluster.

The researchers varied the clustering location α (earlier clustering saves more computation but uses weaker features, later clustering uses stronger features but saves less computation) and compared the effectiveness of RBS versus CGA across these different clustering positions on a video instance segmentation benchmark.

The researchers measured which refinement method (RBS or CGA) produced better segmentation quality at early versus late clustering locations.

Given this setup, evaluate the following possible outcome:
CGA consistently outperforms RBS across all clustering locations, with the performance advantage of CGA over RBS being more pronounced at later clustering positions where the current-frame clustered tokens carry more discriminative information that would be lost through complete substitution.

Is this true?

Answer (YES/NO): NO